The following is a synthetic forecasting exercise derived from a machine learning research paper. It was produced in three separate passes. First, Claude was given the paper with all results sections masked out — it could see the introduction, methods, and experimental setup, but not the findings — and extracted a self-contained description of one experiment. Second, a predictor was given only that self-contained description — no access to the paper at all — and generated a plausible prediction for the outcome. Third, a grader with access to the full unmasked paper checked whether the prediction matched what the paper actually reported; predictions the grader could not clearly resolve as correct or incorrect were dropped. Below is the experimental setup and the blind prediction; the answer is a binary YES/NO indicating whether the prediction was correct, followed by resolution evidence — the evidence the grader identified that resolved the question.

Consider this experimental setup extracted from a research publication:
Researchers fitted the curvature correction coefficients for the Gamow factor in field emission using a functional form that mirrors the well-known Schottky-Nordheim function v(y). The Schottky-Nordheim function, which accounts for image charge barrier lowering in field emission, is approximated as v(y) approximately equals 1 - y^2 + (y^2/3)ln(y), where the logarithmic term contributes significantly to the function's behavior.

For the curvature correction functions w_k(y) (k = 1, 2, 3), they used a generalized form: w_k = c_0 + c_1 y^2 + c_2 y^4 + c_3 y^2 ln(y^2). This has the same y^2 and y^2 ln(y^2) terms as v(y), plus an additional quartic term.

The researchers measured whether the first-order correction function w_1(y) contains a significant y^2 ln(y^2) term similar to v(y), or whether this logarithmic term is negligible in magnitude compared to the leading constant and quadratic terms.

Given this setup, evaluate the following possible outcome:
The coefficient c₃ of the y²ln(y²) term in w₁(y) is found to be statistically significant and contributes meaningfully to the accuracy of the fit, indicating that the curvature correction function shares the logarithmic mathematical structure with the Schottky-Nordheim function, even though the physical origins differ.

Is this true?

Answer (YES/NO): NO